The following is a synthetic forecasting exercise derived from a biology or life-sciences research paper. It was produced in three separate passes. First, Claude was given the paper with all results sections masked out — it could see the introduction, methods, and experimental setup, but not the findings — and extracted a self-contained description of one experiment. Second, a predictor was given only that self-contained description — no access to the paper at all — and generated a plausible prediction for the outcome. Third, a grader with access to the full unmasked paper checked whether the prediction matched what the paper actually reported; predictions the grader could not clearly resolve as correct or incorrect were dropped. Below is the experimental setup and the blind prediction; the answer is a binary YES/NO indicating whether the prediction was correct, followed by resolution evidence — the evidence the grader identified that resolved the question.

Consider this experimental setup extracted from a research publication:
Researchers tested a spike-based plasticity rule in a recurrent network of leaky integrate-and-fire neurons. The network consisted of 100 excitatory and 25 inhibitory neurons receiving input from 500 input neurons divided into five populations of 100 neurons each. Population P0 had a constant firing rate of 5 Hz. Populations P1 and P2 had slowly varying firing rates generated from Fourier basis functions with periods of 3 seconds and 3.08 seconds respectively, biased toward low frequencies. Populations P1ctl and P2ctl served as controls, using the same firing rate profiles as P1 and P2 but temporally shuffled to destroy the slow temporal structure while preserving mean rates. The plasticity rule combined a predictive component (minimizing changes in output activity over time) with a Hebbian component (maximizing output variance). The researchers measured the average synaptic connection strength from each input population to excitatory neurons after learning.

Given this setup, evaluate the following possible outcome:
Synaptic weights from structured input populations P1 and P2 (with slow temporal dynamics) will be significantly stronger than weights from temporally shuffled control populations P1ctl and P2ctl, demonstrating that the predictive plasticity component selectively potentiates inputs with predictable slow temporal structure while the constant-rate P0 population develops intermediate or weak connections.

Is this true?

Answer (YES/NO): YES